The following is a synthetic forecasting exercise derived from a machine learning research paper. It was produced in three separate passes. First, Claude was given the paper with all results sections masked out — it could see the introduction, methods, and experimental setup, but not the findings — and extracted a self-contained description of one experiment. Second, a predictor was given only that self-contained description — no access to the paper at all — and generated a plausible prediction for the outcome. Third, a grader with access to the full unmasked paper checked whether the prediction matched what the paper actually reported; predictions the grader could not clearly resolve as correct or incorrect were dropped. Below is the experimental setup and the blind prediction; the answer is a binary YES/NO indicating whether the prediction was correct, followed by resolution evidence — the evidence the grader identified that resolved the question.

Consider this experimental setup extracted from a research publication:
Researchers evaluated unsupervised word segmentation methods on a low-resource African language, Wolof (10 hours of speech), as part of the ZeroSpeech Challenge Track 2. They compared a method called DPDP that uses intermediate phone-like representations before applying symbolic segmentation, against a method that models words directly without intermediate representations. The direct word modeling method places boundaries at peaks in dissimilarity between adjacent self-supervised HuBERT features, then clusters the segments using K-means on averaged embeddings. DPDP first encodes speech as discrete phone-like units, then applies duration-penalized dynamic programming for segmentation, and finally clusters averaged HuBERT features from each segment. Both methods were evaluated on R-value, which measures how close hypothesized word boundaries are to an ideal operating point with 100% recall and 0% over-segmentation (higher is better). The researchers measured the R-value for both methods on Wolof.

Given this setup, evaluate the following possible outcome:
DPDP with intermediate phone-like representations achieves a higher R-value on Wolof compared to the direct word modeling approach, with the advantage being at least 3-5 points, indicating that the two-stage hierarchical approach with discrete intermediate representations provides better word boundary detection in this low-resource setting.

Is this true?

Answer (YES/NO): NO